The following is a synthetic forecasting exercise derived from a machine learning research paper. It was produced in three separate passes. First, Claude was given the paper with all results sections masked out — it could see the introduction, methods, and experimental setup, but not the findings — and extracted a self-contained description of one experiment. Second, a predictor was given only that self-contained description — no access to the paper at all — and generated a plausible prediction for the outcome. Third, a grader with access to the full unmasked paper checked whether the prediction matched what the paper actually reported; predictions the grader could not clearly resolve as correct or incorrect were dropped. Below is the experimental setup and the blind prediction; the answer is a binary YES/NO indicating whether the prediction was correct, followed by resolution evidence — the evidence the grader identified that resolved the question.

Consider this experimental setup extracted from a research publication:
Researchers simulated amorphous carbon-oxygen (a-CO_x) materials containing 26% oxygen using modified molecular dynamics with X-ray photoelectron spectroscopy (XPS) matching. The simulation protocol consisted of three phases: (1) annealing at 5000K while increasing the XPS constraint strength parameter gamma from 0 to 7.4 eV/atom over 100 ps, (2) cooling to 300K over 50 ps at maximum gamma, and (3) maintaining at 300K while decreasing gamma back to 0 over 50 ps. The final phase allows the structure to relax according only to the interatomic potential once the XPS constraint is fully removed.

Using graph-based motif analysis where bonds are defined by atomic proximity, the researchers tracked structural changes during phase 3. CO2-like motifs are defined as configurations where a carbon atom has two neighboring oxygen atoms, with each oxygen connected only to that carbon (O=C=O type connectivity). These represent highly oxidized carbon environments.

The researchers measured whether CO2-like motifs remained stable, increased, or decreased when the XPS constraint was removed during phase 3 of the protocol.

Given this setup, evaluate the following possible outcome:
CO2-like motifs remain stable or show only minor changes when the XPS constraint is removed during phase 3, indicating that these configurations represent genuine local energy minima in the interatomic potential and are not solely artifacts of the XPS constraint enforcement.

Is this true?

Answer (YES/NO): YES